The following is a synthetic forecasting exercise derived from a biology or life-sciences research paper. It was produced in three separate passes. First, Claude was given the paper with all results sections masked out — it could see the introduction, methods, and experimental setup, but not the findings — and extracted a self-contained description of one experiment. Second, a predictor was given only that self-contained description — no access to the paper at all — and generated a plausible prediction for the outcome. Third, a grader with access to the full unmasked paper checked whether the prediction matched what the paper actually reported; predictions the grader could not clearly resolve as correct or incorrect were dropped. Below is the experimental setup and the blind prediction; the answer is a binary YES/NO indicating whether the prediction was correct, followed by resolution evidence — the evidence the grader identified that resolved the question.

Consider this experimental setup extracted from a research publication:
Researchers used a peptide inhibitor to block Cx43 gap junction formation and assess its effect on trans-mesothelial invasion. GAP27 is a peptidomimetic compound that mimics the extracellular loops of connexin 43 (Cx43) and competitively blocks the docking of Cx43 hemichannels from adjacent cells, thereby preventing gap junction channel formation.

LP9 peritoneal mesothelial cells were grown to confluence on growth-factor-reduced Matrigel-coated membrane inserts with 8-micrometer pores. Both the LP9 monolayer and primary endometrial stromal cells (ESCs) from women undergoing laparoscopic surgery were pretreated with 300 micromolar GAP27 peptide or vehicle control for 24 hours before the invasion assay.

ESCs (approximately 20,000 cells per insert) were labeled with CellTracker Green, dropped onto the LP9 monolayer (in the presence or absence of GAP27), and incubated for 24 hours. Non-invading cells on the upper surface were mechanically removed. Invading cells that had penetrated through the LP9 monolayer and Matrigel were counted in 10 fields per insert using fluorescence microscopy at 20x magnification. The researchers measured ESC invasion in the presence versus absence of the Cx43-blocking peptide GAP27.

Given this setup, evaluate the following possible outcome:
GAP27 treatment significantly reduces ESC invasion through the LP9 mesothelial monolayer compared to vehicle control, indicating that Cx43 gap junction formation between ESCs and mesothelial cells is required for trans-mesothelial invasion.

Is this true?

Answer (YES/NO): YES